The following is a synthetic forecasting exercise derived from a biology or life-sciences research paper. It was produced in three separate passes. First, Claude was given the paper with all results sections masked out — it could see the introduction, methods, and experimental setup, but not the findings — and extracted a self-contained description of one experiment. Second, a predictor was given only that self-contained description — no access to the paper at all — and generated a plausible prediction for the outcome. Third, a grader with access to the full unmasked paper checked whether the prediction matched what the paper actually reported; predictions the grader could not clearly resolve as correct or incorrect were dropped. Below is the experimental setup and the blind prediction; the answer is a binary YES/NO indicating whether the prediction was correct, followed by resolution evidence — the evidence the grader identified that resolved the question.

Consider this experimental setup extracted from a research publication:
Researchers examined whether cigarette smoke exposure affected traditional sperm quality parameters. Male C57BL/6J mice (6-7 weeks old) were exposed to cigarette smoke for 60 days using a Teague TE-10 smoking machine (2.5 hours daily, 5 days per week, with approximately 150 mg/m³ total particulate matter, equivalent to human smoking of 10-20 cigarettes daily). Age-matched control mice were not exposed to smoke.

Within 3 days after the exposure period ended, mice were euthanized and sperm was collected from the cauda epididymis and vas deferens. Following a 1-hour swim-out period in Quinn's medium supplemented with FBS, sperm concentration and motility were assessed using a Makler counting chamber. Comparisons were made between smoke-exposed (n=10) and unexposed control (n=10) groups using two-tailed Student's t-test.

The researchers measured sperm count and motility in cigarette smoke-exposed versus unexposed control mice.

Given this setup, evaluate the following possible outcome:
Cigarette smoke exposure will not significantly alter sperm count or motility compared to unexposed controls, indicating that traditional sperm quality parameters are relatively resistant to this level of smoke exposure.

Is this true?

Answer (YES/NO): YES